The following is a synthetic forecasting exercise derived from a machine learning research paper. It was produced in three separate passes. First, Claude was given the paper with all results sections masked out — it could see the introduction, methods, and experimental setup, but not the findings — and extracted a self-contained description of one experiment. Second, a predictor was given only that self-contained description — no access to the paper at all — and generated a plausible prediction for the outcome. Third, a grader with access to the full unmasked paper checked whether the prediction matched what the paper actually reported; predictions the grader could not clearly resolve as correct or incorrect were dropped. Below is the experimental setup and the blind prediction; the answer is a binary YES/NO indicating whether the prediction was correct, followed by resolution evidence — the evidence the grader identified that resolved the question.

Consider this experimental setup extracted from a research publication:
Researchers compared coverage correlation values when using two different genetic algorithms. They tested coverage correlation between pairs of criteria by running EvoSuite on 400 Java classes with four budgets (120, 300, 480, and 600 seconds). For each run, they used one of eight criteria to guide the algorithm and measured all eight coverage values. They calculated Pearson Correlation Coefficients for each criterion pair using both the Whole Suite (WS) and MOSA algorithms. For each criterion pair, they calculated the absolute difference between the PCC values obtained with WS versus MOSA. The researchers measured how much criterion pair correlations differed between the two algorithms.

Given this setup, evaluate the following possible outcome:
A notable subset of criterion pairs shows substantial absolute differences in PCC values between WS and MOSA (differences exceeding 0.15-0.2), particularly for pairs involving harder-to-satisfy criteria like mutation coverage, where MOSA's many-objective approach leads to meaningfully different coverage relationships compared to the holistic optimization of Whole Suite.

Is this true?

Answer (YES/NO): NO